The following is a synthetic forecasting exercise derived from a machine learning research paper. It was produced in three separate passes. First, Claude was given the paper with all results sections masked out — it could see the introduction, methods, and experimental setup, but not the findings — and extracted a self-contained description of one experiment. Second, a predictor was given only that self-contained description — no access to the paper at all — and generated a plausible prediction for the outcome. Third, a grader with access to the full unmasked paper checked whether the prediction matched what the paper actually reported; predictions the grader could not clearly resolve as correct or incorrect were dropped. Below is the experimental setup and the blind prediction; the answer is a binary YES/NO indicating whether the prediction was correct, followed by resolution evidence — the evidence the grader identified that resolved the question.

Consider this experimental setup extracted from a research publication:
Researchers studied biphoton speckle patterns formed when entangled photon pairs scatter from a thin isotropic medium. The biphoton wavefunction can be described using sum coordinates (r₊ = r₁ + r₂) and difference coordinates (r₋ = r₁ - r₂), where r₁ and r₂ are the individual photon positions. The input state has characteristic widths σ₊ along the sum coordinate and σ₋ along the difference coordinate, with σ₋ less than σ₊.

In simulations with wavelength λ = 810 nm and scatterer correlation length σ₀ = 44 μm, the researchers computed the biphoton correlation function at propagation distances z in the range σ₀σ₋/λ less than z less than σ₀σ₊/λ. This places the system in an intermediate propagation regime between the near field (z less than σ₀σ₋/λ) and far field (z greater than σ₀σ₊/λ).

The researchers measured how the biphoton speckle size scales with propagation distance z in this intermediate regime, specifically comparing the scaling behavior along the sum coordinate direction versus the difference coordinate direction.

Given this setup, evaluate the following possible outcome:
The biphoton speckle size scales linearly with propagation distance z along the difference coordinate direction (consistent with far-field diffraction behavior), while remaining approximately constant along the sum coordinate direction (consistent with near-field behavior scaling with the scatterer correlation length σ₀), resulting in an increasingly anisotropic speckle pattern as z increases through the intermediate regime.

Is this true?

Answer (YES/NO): YES